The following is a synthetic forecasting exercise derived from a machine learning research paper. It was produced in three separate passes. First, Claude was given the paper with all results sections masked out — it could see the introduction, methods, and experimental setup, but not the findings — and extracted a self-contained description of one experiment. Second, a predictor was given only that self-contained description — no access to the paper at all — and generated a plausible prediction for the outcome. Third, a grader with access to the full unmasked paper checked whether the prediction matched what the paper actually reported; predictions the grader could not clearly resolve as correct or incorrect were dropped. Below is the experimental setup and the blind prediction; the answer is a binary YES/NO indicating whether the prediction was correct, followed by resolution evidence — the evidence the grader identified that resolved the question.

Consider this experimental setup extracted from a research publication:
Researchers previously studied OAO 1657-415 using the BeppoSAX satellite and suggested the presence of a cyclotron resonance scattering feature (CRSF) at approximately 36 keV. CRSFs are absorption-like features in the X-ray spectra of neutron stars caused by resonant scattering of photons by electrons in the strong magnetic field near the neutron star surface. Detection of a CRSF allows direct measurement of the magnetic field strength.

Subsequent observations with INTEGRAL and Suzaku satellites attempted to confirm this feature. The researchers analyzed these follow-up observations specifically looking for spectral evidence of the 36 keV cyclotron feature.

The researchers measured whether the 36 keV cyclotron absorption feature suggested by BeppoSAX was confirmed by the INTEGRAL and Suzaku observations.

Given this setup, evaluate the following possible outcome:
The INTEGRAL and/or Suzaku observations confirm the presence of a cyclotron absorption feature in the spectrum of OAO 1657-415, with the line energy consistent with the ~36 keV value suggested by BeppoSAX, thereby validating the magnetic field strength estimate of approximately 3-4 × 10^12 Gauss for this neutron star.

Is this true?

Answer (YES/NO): NO